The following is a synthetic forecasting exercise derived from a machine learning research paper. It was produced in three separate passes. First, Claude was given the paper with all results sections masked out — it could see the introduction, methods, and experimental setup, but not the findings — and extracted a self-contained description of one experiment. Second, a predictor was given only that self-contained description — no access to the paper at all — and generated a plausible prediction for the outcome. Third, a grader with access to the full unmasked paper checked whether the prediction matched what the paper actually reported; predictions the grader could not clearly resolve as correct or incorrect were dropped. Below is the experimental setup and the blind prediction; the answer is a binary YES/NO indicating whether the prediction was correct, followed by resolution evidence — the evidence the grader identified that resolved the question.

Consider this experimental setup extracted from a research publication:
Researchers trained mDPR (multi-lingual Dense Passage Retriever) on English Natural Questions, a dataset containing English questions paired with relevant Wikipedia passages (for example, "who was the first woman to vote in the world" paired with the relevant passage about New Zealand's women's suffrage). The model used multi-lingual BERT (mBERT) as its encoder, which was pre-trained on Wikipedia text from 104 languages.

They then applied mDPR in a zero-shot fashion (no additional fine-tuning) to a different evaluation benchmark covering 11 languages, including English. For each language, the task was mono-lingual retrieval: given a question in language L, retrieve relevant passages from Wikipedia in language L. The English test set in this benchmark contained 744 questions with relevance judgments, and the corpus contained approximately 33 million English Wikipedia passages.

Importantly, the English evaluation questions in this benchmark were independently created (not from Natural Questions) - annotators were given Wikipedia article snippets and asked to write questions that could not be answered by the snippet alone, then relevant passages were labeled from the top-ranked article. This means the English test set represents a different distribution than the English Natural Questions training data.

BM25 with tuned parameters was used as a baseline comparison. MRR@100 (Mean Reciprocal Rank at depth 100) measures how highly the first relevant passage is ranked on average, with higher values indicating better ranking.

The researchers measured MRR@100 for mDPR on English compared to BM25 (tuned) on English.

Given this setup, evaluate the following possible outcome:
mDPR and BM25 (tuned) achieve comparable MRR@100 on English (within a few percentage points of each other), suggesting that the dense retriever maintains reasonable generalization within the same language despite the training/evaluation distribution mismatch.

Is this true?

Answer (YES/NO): YES